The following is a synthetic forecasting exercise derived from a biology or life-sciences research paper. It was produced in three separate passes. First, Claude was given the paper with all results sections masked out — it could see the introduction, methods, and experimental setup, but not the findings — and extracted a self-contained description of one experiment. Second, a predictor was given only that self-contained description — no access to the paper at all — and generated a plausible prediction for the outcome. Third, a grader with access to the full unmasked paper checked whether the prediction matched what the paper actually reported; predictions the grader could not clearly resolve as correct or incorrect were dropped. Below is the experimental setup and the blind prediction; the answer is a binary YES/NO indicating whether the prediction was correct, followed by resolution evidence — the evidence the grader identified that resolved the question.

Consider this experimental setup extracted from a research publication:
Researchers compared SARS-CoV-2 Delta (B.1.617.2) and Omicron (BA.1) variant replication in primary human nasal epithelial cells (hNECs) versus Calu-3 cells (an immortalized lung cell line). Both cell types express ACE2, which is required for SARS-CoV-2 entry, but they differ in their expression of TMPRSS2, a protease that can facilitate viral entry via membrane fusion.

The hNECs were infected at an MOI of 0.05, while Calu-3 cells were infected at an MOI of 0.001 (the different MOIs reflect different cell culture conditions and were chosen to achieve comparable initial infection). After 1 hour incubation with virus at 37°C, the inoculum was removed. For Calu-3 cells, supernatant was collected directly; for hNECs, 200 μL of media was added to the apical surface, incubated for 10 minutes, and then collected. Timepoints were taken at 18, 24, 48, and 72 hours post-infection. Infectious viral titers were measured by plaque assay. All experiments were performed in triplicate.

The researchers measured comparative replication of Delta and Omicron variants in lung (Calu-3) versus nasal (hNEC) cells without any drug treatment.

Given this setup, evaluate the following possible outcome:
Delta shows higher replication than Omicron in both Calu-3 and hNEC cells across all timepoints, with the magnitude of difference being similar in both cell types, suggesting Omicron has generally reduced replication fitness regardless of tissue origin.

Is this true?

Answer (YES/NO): NO